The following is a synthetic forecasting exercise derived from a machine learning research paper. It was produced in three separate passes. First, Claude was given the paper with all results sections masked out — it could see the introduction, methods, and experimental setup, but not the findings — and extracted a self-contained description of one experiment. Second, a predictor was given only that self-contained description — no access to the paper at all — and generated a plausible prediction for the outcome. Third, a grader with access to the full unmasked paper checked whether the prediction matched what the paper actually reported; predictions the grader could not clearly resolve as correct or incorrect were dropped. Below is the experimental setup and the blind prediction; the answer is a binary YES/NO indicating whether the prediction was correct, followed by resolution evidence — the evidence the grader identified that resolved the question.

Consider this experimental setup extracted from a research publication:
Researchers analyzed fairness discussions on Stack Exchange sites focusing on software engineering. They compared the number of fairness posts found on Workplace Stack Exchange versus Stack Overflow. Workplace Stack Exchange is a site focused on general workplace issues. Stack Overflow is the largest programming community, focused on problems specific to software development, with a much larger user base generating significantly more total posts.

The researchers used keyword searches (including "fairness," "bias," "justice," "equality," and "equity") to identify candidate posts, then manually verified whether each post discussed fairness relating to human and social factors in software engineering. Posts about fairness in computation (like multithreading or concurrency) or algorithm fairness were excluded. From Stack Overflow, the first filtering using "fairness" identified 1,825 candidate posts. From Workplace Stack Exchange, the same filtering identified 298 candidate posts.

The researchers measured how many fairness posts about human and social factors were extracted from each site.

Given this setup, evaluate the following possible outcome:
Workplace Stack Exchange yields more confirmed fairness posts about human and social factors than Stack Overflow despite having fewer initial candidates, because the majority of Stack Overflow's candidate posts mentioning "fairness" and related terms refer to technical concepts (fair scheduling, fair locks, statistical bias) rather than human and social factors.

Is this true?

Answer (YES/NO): YES